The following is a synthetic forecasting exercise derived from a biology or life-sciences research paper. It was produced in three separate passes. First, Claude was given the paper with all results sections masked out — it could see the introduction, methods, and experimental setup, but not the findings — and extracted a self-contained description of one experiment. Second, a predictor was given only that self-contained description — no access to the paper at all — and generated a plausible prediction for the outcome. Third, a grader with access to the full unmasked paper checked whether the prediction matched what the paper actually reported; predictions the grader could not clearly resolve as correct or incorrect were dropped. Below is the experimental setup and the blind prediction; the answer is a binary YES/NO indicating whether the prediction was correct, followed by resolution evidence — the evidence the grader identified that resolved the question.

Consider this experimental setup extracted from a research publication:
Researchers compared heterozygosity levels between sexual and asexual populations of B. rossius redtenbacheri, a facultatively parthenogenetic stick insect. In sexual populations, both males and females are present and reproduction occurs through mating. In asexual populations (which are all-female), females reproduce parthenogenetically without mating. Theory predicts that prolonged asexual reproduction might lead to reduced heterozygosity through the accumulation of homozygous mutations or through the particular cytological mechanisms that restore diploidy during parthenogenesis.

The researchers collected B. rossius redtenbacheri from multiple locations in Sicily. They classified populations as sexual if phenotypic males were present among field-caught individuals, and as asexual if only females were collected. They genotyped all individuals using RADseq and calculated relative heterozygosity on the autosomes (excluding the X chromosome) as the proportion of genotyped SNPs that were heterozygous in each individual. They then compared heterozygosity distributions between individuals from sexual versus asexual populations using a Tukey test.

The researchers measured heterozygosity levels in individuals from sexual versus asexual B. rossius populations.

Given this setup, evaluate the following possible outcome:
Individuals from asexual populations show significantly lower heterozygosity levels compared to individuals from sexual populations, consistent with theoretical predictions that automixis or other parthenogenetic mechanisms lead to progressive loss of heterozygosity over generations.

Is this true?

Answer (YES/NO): YES